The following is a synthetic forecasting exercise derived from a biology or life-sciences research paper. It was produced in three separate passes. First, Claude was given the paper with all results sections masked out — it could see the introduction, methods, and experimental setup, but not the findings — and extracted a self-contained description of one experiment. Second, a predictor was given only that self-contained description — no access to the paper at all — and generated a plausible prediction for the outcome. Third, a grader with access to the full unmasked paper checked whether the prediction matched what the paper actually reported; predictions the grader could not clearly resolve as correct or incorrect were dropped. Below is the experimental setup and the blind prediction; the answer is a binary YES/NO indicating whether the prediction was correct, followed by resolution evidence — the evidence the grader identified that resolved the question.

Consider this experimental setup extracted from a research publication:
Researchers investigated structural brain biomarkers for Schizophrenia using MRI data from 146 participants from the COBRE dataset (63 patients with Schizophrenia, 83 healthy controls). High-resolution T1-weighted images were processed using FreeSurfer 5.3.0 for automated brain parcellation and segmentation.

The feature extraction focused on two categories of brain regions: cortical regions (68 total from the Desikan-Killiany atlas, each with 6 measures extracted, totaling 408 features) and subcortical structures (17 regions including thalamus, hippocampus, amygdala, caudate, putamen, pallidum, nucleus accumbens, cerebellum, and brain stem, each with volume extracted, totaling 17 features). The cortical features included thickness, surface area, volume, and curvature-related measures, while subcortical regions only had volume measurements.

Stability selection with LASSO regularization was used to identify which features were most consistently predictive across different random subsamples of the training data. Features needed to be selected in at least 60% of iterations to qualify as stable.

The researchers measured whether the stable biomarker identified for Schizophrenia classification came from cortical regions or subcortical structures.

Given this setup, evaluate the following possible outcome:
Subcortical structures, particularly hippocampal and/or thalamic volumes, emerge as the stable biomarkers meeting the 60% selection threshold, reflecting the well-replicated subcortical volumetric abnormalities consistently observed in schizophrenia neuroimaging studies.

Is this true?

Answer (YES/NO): NO